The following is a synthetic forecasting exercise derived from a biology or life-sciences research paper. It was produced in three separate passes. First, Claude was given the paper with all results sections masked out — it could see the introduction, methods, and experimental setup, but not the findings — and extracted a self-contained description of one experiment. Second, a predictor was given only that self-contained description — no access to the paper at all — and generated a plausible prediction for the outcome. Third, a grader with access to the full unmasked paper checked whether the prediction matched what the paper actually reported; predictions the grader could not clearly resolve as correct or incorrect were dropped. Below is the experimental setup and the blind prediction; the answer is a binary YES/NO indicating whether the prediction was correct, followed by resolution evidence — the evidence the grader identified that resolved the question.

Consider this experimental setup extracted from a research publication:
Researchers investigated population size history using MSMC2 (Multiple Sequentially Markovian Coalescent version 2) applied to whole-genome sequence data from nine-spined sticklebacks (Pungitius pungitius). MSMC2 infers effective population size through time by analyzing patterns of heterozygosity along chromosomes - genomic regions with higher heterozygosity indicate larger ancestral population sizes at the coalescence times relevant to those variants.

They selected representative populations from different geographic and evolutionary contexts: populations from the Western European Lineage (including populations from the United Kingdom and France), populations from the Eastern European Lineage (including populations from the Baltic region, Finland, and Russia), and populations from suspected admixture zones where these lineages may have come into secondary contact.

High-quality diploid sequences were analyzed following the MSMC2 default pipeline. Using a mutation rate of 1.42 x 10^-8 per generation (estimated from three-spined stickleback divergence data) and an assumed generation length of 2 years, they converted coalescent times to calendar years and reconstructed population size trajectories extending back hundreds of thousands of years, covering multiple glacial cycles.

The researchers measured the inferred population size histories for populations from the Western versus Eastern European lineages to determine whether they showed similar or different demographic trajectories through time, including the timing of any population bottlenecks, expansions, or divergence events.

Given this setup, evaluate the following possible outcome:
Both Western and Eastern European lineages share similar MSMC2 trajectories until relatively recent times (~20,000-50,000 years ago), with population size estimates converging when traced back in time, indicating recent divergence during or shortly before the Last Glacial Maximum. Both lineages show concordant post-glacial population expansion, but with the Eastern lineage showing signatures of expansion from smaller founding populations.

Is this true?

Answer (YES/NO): NO